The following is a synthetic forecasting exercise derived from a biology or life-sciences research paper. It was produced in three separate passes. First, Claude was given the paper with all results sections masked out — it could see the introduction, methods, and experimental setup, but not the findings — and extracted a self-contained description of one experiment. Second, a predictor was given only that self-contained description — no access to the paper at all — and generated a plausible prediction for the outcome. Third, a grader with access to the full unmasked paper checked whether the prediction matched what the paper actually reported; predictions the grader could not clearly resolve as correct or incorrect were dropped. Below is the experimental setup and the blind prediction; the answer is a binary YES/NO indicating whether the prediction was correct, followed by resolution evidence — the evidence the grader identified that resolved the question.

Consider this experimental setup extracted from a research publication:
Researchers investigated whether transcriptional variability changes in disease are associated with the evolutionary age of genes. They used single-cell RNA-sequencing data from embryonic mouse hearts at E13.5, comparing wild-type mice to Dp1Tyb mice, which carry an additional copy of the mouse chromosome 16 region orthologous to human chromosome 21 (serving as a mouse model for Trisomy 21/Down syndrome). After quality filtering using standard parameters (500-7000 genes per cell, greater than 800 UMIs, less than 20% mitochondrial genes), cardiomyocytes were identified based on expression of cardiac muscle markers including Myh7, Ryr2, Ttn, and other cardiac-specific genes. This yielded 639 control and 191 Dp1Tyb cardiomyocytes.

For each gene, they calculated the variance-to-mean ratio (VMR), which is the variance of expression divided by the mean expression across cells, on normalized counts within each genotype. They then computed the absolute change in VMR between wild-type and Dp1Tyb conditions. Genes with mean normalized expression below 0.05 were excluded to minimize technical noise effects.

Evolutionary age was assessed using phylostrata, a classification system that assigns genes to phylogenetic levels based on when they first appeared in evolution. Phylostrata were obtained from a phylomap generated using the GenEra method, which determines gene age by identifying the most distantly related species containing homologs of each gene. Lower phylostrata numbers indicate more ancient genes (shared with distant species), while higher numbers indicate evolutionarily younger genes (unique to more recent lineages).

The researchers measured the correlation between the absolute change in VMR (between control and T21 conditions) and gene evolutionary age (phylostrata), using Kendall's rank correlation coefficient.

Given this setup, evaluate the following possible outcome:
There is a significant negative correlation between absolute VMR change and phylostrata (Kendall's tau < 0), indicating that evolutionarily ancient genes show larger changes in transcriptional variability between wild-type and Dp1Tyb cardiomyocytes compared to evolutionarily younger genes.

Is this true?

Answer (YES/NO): NO